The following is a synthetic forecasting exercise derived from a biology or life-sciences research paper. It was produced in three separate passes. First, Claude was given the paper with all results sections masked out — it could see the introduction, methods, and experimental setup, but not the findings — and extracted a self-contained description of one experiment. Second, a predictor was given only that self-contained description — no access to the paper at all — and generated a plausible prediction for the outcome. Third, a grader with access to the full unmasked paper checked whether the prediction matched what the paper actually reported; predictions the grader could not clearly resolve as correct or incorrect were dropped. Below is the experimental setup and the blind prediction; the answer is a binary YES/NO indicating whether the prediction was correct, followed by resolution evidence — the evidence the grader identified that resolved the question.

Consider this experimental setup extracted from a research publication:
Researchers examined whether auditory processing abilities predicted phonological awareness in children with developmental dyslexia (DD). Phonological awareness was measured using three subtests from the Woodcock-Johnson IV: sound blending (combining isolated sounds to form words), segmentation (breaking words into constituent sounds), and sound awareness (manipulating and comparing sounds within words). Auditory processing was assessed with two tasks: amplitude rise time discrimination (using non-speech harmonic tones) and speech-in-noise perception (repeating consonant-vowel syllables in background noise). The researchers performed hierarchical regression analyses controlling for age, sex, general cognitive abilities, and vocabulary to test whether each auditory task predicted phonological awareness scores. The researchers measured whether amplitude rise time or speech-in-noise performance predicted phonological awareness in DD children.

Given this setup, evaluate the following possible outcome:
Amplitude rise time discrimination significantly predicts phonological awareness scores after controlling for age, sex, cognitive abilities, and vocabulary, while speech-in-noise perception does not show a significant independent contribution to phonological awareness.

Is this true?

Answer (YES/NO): NO